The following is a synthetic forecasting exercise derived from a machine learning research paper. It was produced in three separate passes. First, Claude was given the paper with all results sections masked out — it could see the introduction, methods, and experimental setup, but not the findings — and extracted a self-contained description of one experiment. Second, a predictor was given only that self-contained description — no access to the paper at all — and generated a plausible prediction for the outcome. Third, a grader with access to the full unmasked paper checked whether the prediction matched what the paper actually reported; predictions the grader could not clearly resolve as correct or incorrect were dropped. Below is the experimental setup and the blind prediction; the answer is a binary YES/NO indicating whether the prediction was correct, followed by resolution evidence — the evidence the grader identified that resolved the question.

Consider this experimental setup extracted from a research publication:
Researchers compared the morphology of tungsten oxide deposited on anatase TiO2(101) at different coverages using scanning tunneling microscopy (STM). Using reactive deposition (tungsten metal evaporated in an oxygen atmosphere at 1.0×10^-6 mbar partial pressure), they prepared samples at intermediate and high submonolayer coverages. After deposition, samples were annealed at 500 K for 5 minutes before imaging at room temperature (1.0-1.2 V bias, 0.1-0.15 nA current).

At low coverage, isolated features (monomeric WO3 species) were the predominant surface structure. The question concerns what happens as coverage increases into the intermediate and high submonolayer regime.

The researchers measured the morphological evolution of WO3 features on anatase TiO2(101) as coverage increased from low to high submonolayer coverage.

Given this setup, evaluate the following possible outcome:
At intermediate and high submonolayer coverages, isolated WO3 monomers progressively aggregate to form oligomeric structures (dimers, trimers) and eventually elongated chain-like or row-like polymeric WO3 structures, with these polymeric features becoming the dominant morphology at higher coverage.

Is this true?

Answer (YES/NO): NO